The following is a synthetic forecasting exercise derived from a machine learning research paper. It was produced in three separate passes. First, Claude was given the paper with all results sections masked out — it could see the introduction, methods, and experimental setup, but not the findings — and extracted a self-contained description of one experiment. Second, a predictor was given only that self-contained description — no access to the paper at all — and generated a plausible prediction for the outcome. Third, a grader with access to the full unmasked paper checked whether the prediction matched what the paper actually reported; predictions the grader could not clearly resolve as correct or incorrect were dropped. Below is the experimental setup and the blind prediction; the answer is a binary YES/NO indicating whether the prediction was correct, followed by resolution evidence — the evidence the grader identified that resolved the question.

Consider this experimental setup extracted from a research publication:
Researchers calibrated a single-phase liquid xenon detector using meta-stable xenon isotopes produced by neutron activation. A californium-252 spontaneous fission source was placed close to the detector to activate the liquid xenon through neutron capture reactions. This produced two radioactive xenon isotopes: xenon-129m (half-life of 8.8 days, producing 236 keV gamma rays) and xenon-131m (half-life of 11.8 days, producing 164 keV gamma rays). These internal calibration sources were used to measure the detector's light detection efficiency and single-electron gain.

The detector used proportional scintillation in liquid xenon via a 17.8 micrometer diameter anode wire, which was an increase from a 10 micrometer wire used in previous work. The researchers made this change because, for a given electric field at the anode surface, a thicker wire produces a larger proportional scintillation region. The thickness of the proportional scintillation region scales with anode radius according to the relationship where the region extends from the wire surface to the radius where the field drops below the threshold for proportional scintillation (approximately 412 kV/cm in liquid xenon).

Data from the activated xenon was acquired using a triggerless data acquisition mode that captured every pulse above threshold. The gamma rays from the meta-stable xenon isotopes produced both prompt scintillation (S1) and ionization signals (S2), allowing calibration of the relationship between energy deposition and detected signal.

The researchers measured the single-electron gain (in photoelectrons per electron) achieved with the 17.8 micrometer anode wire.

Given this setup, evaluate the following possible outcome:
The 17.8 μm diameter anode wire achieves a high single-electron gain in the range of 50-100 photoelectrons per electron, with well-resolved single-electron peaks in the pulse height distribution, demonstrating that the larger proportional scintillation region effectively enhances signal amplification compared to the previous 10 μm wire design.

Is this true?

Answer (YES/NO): NO